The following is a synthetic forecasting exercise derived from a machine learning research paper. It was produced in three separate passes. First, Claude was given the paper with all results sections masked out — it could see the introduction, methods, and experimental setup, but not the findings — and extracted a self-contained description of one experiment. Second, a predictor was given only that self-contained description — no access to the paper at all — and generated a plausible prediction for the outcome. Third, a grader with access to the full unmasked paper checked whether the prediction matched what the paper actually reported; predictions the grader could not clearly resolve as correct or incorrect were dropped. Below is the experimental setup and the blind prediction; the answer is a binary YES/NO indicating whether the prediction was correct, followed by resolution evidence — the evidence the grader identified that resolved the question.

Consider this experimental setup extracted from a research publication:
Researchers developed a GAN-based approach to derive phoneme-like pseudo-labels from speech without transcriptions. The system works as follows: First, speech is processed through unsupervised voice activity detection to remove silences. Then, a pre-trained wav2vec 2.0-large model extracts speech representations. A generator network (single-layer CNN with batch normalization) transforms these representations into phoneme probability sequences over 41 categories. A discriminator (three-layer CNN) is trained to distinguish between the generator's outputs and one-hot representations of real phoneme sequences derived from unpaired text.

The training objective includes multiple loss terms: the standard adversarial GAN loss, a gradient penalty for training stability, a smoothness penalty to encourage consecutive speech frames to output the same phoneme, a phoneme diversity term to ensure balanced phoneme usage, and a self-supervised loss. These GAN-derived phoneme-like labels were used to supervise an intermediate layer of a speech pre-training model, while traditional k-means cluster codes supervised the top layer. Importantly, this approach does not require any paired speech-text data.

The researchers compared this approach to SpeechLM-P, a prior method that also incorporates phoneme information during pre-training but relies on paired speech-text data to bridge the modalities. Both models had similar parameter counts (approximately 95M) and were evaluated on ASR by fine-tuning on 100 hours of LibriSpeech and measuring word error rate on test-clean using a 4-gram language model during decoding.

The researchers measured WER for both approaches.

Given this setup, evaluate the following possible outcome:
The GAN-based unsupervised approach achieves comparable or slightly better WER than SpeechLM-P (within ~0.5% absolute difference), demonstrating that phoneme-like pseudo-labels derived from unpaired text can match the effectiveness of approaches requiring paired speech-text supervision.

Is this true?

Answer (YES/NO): NO